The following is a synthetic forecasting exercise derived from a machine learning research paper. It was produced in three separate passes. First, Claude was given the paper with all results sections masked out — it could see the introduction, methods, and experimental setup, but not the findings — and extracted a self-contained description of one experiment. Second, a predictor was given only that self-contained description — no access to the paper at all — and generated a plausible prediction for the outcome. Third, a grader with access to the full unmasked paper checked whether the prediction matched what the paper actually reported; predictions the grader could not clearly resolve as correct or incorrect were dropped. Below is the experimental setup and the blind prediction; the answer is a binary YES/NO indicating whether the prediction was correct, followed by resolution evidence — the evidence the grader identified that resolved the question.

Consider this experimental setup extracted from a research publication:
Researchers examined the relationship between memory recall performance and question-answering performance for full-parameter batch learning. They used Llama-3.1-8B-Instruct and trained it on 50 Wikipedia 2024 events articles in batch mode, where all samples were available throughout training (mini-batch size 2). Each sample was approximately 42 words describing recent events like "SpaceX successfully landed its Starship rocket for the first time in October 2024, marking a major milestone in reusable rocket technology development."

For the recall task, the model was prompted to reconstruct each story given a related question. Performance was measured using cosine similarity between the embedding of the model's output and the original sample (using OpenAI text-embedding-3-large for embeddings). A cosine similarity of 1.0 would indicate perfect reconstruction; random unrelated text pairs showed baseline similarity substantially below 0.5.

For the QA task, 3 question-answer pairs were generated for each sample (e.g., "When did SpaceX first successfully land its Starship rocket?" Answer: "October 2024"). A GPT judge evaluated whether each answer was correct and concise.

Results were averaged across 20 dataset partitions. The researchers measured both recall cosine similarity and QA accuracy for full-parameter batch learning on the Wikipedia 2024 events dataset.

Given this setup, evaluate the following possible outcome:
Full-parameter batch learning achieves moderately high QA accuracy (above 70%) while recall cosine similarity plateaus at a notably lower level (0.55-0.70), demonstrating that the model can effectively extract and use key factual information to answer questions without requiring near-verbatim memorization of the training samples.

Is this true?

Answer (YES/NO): NO